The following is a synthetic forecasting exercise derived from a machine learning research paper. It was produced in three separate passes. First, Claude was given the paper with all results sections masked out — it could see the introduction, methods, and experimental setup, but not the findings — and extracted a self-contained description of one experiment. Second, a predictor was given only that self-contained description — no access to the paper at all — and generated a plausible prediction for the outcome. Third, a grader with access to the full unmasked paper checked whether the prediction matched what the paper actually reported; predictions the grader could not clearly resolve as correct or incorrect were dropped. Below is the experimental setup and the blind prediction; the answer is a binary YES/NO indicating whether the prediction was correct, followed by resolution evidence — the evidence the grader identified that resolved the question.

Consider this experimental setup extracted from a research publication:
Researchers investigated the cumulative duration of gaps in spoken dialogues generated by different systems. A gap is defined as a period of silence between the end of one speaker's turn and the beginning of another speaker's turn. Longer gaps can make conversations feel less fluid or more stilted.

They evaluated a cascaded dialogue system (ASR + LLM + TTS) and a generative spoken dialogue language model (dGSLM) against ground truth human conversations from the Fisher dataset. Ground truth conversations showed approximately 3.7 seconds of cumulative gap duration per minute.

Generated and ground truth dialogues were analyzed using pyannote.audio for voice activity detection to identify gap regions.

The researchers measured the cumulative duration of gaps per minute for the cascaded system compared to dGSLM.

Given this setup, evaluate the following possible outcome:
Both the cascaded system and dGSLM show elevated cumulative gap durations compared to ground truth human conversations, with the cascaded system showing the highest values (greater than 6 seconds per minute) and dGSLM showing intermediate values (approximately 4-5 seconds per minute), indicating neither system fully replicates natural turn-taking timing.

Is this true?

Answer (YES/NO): NO